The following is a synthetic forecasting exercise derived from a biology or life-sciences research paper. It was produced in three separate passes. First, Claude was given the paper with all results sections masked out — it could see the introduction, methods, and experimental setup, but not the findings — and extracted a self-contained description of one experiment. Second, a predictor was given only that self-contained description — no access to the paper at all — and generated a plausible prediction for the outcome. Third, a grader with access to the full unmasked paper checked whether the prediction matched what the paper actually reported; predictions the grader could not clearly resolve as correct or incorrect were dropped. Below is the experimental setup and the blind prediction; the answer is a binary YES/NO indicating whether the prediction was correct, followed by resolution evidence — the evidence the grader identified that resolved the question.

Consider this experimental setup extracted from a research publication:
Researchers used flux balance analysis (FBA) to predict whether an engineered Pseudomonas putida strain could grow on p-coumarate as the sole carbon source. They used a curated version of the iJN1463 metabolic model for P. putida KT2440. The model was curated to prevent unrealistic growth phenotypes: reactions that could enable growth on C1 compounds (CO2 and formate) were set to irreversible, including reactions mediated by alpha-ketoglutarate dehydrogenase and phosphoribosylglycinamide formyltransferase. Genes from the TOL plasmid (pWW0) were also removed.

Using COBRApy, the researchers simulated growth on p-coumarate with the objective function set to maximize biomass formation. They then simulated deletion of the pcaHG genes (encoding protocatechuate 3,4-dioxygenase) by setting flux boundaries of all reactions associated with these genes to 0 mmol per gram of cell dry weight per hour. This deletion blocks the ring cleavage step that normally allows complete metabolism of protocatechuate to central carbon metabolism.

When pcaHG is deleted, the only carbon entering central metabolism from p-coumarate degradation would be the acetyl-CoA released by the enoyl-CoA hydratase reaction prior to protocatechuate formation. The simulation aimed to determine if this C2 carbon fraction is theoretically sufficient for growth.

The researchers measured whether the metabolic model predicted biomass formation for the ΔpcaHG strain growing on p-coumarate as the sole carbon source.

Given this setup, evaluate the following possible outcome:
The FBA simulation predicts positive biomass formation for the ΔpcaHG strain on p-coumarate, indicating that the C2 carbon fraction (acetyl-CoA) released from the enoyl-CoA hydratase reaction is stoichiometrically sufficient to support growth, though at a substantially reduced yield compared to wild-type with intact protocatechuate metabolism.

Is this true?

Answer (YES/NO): YES